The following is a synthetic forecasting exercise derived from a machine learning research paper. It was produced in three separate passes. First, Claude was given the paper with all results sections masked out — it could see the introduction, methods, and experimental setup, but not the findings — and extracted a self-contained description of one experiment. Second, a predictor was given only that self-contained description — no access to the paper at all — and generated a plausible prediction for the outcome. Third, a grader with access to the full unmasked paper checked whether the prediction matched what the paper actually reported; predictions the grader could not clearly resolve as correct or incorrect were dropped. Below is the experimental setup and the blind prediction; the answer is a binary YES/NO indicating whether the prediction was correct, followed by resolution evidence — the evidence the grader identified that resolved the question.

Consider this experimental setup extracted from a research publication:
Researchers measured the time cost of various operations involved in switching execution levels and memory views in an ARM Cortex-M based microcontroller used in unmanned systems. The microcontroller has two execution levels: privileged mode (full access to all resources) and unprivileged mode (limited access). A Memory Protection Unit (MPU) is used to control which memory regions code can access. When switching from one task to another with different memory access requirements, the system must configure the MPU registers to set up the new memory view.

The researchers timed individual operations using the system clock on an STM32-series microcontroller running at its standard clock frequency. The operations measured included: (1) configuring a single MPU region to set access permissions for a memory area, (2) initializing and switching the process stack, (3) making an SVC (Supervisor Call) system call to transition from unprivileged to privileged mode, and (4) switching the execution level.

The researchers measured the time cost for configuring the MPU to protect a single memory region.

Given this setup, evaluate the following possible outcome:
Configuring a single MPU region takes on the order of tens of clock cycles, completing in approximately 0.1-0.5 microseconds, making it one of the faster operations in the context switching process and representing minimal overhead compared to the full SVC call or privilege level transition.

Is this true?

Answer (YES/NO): NO